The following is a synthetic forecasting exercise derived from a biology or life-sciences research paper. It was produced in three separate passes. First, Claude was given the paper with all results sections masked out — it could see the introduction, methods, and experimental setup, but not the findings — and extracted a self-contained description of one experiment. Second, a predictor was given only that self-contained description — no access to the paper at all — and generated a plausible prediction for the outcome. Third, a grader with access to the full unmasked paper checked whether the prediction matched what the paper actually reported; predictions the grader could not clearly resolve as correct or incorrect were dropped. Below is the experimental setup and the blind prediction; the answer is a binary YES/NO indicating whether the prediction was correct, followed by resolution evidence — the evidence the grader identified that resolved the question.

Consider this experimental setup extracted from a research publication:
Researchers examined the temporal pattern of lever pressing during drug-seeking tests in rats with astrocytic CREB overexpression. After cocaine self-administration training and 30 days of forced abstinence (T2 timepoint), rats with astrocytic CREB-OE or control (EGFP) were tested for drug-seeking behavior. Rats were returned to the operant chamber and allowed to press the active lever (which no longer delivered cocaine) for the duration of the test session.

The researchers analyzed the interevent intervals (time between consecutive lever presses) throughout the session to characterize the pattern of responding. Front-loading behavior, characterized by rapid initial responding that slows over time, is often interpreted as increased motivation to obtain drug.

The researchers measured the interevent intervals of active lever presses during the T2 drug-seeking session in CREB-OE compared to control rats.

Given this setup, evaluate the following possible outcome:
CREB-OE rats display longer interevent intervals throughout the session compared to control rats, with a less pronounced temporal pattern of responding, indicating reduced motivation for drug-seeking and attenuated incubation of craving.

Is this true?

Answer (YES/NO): NO